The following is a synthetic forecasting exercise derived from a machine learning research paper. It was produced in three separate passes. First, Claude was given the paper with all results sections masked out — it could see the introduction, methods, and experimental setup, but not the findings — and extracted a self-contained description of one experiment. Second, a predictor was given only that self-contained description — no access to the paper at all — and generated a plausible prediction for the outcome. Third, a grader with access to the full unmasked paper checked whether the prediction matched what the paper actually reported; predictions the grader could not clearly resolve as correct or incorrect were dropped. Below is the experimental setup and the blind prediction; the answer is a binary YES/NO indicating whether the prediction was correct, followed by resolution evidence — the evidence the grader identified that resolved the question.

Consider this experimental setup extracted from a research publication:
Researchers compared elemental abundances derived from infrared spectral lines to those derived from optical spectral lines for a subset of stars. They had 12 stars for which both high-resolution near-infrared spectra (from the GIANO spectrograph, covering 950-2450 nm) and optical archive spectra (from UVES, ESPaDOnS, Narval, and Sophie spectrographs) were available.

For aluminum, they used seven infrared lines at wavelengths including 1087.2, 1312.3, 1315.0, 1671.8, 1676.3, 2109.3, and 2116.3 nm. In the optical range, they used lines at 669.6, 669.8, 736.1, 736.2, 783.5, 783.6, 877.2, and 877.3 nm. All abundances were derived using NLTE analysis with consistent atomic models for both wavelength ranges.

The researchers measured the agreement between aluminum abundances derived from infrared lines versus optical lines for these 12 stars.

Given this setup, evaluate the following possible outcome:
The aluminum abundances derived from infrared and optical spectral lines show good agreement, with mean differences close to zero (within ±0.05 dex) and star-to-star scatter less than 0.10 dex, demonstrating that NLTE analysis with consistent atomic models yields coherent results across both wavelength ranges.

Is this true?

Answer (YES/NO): YES